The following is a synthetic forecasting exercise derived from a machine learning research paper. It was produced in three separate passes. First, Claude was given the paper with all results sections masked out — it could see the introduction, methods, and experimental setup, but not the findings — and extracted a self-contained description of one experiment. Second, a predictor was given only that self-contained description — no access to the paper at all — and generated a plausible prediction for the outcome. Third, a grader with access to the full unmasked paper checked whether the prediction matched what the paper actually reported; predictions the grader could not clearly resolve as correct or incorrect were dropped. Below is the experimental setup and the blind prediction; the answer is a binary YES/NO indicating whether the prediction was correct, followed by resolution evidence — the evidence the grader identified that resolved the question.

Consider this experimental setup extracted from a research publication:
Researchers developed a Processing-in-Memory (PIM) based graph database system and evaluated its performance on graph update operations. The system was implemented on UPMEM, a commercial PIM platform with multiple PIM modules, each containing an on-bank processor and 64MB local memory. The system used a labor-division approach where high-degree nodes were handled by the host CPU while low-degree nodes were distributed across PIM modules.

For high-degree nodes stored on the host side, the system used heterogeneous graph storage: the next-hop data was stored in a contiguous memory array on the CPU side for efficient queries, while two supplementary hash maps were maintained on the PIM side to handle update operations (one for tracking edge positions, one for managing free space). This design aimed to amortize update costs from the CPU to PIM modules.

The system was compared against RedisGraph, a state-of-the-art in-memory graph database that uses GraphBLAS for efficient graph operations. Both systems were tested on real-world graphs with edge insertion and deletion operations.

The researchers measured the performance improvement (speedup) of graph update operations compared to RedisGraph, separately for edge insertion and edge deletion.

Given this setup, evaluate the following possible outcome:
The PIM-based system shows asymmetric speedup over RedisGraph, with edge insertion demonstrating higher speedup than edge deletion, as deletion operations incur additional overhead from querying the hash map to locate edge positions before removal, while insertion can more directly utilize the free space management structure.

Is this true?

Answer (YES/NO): NO